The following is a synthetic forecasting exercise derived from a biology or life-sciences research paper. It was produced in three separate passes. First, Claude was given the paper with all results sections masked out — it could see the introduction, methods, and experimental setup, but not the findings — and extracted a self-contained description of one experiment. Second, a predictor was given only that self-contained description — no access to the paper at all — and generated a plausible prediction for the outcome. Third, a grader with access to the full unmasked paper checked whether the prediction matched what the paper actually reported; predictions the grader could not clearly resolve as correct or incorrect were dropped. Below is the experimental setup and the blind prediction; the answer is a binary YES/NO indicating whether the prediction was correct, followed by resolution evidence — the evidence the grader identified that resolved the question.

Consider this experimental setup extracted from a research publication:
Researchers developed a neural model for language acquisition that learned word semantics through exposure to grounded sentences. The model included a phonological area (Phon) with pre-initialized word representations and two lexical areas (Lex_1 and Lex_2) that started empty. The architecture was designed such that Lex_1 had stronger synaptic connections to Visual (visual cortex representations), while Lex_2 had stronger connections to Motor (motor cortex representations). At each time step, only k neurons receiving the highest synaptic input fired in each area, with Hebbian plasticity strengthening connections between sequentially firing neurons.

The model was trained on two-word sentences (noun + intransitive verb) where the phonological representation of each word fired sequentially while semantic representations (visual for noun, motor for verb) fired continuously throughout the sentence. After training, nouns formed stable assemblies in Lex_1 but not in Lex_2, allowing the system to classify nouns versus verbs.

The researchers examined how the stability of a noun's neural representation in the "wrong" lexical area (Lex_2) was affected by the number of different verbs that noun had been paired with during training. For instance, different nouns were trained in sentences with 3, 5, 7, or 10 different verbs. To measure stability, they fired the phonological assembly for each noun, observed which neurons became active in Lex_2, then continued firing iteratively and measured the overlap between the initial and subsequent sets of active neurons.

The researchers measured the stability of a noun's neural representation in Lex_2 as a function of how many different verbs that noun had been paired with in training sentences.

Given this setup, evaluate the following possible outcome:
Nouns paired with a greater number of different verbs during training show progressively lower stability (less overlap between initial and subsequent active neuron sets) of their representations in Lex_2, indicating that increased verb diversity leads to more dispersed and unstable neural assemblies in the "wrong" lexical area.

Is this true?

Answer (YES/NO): YES